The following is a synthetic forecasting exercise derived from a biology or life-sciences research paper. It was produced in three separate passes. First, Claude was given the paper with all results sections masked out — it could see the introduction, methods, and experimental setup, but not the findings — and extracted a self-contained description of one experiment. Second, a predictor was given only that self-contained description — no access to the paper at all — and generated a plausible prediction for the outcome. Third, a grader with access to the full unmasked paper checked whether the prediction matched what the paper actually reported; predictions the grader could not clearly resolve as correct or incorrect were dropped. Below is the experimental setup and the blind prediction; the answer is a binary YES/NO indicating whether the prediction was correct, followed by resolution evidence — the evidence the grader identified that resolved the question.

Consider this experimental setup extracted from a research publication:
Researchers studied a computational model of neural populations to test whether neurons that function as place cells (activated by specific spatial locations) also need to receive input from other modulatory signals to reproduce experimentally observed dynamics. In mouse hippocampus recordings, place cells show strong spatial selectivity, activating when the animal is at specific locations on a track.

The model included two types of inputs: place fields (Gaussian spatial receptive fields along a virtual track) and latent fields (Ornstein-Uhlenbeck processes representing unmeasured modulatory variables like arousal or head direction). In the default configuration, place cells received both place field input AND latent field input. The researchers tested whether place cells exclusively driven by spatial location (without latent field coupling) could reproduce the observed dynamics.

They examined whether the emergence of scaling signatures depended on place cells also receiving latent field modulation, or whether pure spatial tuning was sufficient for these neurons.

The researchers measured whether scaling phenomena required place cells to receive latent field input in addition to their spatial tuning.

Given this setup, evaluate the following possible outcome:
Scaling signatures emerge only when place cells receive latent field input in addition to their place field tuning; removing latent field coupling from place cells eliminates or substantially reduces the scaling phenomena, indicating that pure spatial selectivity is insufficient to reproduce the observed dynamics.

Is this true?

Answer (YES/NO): YES